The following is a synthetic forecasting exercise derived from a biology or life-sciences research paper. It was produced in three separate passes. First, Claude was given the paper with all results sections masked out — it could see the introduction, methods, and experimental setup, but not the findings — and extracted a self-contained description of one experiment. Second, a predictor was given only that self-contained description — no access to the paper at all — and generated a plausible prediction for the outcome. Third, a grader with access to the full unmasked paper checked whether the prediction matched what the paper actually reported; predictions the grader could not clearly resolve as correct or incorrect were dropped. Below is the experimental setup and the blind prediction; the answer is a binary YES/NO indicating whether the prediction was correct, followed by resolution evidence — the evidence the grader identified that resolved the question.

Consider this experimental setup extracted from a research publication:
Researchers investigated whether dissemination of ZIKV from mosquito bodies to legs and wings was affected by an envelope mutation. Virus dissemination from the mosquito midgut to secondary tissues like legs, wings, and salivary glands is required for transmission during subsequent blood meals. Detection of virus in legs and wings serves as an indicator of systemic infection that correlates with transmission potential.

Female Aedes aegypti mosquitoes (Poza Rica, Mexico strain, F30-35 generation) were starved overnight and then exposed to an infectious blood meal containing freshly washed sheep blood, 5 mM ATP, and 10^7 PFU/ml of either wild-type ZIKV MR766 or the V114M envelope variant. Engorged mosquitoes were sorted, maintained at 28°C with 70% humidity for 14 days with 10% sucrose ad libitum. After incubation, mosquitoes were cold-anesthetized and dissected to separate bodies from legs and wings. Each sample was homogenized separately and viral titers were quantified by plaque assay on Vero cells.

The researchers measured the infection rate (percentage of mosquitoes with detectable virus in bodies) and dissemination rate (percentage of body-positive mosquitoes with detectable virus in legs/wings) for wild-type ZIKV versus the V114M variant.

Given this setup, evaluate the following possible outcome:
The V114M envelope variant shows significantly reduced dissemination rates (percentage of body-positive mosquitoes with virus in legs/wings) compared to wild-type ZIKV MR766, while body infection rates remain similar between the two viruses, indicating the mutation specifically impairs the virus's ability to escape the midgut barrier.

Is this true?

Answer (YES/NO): NO